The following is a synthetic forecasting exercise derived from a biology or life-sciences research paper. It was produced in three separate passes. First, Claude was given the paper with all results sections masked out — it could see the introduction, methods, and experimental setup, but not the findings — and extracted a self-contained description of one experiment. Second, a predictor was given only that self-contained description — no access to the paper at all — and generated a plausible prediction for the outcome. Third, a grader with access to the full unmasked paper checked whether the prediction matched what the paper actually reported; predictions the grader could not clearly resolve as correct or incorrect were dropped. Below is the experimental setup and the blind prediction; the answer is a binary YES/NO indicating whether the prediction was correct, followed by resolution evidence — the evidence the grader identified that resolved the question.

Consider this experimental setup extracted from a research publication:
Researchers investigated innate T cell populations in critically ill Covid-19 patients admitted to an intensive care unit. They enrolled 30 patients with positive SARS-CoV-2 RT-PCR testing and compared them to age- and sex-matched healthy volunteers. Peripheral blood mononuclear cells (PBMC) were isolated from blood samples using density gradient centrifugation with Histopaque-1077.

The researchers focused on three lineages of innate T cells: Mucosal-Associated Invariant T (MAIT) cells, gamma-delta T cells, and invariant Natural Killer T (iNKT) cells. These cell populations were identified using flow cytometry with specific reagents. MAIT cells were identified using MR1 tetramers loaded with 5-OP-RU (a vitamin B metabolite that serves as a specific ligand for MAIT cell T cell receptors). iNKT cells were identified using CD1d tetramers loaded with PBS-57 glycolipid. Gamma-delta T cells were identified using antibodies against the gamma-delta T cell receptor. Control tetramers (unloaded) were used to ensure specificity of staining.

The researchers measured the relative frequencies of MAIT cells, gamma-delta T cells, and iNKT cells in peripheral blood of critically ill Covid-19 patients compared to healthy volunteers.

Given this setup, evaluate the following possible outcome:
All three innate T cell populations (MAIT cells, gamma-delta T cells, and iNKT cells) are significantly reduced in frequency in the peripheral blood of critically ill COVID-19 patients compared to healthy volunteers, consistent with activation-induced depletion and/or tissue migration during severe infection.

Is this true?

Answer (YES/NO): NO